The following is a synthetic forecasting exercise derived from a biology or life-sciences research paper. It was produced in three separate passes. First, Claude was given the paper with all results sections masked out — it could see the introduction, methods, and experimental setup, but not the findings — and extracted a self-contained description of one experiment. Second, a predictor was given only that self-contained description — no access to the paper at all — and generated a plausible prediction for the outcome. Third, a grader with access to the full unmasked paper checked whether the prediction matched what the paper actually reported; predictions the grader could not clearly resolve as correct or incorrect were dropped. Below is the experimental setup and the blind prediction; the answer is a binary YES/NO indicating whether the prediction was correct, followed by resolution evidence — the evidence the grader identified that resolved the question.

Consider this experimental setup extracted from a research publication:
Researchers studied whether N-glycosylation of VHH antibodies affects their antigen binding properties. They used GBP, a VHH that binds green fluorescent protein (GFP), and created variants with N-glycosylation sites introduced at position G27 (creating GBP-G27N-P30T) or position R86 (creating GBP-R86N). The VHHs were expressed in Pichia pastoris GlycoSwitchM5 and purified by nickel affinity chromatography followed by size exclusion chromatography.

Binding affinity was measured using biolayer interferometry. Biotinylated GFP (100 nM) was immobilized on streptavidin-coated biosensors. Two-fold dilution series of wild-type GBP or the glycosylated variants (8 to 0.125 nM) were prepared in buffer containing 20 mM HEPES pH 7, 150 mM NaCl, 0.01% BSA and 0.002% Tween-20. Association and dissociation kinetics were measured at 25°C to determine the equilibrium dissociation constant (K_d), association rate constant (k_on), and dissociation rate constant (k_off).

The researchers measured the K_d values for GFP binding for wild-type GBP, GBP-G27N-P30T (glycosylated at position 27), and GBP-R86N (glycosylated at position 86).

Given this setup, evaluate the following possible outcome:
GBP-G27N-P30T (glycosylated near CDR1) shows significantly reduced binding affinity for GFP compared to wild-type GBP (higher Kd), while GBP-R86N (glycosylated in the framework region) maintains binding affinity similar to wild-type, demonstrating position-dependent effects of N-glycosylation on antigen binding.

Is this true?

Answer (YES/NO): NO